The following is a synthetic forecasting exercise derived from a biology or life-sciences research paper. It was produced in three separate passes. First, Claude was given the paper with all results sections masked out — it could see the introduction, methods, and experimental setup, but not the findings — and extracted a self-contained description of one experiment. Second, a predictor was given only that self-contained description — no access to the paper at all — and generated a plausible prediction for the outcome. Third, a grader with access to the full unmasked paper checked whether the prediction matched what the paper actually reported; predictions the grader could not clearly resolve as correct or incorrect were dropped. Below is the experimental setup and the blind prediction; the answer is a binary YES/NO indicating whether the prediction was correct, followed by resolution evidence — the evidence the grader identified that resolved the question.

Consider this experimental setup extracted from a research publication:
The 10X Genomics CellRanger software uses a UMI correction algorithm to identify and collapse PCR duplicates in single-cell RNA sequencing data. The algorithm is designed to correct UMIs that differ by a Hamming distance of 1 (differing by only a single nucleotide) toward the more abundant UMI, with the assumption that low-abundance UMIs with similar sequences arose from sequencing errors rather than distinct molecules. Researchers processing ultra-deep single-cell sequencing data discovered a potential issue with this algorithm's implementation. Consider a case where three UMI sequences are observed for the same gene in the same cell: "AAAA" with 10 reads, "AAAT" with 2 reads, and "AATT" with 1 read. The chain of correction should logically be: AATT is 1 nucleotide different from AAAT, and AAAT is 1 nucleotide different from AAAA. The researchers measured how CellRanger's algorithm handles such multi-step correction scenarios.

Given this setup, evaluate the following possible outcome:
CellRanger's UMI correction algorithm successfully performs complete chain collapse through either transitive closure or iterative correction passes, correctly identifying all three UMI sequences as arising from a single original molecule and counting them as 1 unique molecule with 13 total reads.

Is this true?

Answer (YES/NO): NO